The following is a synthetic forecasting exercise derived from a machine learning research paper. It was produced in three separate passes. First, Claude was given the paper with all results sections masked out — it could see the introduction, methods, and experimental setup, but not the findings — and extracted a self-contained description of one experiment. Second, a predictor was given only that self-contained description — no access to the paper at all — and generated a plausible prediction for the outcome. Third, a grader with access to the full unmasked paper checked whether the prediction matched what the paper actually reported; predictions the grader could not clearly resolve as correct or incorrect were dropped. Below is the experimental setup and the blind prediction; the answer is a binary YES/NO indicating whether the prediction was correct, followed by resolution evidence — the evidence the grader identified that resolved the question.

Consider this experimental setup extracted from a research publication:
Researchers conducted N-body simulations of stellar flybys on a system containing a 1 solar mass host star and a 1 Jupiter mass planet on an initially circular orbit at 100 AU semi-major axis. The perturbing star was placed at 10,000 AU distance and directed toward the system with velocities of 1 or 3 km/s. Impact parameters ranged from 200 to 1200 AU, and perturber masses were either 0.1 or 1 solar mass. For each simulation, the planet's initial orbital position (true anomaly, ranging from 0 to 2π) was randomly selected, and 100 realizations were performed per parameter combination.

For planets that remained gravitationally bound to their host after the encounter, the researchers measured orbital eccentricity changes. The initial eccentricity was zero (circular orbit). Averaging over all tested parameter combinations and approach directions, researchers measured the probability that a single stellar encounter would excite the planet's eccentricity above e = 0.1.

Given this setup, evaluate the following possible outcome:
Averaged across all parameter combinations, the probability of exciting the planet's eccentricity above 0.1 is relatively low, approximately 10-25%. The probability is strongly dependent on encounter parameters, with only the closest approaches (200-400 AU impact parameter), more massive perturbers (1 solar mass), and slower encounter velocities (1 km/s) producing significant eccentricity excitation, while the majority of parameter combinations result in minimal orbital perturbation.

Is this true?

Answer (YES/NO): NO